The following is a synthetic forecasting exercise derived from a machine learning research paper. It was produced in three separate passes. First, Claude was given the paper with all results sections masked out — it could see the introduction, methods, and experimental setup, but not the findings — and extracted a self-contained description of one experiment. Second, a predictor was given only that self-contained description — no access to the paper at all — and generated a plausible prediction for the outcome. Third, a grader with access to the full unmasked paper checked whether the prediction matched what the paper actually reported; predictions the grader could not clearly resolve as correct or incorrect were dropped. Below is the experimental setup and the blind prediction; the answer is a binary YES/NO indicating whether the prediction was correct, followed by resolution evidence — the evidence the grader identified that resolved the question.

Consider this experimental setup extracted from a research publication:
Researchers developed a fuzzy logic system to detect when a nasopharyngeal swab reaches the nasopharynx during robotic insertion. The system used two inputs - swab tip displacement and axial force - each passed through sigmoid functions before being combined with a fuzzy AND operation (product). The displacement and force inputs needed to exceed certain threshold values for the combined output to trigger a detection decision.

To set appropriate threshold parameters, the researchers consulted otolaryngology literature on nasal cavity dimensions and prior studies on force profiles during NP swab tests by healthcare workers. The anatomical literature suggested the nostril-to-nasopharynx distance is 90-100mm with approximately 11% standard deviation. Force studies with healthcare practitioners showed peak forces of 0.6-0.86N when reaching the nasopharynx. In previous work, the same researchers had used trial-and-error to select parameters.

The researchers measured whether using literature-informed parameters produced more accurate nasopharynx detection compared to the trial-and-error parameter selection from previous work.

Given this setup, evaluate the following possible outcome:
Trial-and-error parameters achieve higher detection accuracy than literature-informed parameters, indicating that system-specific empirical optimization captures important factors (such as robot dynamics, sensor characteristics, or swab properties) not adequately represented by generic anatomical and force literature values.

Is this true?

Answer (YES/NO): NO